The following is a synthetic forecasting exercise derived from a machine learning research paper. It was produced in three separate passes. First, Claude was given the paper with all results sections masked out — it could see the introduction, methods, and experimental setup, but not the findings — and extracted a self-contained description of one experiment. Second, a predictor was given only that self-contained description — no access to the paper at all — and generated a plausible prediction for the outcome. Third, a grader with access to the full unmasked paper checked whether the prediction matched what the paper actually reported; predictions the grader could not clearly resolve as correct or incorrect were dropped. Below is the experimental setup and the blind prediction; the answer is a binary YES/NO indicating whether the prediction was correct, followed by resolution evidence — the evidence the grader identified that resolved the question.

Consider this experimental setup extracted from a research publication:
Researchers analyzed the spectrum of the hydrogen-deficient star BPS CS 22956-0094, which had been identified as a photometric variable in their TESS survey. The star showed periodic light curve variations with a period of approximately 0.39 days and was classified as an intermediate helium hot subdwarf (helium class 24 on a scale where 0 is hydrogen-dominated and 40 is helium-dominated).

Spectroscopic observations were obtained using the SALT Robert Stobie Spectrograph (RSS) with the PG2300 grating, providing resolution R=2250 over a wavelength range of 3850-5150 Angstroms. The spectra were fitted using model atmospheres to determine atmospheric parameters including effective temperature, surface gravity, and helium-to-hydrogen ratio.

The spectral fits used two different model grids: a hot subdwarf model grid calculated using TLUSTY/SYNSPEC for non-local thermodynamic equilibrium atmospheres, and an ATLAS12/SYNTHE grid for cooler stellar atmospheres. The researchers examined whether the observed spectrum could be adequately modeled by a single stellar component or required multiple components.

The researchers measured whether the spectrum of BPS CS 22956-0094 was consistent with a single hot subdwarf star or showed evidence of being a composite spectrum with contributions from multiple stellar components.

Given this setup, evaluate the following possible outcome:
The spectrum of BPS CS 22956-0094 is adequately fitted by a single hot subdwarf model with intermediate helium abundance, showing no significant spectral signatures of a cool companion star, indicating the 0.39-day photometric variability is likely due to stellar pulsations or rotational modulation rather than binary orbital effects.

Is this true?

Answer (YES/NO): NO